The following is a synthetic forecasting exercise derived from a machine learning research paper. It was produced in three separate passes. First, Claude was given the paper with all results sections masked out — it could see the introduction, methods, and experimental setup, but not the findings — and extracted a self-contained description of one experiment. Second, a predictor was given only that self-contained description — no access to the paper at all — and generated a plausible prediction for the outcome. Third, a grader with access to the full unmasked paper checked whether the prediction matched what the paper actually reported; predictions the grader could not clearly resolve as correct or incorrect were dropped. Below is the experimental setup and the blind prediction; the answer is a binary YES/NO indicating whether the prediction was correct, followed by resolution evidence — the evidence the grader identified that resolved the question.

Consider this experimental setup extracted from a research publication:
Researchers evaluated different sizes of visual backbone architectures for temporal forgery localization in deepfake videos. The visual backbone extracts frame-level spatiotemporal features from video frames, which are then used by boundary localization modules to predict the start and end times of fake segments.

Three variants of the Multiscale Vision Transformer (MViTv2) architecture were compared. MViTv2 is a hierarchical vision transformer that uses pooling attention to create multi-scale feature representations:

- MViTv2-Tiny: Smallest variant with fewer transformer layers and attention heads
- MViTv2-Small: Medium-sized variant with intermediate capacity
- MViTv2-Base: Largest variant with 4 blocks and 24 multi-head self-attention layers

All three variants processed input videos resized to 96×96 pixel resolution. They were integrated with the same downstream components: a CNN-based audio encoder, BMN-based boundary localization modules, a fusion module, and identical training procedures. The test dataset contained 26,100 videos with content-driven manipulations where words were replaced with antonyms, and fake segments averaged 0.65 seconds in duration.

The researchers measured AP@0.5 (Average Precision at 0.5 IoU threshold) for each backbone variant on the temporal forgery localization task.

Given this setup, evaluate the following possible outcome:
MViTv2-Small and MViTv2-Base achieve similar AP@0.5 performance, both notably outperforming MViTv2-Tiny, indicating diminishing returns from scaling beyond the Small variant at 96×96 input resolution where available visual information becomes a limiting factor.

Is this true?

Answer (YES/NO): NO